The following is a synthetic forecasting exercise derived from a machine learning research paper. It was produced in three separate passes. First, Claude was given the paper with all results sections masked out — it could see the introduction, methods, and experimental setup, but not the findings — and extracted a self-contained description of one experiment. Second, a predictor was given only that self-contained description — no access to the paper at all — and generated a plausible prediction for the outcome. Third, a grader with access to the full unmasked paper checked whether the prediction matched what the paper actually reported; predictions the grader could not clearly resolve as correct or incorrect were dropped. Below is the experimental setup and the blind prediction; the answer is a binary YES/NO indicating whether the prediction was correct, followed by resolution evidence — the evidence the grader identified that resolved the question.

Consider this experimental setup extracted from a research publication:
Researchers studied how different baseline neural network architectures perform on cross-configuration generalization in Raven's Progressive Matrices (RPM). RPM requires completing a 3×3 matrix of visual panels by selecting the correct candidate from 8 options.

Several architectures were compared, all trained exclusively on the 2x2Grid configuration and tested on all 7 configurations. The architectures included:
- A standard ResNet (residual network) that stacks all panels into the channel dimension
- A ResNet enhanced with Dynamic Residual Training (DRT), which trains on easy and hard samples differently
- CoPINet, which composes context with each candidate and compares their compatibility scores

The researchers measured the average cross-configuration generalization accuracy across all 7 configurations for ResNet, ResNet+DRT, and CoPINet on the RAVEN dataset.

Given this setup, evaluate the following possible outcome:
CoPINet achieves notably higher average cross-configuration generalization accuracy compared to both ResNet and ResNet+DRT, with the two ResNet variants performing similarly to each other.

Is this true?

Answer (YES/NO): NO